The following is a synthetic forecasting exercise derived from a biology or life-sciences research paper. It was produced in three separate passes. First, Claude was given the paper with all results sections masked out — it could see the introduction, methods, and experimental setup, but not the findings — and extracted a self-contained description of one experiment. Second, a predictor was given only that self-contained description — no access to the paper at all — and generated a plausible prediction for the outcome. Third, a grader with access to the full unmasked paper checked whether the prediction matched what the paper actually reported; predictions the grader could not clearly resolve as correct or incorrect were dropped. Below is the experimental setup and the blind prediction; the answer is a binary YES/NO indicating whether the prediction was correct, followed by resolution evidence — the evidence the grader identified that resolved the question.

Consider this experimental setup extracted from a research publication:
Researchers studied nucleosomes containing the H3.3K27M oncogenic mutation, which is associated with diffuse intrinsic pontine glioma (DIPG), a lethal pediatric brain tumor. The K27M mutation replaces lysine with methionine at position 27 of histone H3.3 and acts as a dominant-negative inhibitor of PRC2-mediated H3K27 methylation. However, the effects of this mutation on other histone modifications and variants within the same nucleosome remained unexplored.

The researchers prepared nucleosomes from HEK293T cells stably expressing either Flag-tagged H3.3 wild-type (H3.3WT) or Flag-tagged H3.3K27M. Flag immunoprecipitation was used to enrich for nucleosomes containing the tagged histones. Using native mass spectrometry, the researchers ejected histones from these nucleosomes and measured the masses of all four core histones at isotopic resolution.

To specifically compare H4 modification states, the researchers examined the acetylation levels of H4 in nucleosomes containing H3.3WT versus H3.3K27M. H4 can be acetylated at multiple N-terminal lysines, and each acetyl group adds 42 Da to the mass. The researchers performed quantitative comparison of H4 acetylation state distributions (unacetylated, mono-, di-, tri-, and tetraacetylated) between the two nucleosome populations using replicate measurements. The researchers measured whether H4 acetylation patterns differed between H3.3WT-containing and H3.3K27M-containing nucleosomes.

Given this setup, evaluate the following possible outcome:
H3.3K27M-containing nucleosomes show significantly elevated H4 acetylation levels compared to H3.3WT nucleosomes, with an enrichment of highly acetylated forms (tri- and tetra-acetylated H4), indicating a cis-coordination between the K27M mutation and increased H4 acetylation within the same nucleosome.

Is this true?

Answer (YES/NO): NO